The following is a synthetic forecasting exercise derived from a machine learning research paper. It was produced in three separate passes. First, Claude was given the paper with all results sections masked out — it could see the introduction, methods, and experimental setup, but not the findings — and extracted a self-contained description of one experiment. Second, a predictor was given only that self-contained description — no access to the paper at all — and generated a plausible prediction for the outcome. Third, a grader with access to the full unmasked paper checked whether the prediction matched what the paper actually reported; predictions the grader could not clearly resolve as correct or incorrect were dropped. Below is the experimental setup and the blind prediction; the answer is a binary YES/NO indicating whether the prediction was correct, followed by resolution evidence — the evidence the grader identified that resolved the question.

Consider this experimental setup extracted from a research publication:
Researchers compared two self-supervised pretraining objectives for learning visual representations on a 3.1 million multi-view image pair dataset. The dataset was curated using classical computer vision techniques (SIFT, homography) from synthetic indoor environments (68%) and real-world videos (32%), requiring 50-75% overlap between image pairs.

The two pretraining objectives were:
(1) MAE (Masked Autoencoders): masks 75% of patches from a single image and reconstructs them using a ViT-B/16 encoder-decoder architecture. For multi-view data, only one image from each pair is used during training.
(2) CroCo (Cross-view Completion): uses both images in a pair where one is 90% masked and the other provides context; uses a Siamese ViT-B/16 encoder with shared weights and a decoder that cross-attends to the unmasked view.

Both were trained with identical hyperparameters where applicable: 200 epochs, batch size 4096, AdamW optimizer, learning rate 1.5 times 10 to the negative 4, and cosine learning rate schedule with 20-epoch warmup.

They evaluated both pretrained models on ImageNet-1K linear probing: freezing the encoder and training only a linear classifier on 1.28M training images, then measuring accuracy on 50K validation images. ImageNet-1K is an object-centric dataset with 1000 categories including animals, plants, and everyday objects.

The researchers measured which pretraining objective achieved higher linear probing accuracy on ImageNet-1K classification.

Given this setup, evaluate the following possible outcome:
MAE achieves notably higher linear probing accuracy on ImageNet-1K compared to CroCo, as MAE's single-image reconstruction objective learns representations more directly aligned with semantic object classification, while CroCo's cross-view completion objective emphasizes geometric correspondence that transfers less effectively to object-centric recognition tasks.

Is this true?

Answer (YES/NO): NO